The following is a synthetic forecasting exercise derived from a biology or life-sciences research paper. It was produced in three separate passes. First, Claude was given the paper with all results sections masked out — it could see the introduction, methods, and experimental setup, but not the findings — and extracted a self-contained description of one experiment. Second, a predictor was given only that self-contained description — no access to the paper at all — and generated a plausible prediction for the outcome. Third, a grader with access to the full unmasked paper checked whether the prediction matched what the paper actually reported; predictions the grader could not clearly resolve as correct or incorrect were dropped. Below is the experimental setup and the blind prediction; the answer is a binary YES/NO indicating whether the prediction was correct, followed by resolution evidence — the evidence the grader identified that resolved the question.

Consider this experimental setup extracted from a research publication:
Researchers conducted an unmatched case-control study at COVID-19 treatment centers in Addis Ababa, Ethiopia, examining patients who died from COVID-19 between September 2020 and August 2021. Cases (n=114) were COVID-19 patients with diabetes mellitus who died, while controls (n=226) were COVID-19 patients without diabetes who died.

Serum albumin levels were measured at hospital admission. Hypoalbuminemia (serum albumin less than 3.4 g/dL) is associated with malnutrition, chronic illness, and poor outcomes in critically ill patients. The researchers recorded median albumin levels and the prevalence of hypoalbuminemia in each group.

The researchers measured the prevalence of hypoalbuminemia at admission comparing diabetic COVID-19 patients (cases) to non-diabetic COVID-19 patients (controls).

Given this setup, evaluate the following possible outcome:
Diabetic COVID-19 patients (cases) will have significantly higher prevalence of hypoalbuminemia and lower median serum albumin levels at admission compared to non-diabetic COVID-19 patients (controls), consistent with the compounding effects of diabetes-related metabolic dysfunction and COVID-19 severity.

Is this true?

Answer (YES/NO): NO